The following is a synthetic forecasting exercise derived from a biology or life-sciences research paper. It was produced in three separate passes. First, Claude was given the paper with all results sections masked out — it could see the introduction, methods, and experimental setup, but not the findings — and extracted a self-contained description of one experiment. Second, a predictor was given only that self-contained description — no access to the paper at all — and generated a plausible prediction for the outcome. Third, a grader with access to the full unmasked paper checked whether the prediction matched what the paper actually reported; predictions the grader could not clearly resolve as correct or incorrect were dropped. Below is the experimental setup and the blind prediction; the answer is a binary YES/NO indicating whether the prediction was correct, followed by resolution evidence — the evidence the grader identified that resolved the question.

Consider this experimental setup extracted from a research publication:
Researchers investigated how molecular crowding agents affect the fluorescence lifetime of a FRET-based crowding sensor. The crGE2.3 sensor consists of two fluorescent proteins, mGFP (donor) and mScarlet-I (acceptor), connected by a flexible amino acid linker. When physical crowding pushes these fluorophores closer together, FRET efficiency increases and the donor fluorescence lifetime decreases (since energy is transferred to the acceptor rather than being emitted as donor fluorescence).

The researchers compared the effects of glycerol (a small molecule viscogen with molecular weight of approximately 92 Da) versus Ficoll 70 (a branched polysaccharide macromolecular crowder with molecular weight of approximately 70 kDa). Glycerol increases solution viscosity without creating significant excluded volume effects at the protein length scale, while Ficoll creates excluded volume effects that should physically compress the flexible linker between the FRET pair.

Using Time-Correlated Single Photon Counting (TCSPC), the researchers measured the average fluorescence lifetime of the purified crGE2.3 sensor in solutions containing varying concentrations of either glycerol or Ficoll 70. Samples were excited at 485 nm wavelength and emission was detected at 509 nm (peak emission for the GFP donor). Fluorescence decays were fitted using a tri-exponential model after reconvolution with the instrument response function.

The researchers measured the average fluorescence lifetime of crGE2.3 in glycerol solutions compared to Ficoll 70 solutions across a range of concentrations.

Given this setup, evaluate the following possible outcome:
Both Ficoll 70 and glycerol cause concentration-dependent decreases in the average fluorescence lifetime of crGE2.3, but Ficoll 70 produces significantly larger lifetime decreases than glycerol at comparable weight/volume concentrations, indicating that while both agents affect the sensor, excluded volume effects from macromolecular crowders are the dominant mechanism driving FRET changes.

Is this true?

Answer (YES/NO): YES